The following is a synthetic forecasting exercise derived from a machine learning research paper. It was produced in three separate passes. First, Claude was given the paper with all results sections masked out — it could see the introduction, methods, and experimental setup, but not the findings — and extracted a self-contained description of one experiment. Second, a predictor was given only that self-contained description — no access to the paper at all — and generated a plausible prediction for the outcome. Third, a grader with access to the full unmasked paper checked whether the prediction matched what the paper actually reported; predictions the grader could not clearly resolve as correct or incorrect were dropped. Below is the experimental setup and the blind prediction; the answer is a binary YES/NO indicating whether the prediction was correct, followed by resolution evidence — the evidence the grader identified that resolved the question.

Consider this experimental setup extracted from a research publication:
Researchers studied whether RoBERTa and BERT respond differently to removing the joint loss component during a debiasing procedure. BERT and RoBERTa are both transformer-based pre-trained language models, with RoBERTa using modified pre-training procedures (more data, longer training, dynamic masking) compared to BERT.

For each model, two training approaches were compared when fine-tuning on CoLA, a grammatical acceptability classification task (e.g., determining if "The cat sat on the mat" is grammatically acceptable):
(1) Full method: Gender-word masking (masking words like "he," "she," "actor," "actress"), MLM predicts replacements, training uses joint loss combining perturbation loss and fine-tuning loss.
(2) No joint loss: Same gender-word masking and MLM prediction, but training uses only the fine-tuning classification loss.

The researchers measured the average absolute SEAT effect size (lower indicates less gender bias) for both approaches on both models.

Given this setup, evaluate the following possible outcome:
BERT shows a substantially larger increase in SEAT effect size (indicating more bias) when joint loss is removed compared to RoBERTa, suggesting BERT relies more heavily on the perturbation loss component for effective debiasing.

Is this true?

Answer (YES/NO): NO